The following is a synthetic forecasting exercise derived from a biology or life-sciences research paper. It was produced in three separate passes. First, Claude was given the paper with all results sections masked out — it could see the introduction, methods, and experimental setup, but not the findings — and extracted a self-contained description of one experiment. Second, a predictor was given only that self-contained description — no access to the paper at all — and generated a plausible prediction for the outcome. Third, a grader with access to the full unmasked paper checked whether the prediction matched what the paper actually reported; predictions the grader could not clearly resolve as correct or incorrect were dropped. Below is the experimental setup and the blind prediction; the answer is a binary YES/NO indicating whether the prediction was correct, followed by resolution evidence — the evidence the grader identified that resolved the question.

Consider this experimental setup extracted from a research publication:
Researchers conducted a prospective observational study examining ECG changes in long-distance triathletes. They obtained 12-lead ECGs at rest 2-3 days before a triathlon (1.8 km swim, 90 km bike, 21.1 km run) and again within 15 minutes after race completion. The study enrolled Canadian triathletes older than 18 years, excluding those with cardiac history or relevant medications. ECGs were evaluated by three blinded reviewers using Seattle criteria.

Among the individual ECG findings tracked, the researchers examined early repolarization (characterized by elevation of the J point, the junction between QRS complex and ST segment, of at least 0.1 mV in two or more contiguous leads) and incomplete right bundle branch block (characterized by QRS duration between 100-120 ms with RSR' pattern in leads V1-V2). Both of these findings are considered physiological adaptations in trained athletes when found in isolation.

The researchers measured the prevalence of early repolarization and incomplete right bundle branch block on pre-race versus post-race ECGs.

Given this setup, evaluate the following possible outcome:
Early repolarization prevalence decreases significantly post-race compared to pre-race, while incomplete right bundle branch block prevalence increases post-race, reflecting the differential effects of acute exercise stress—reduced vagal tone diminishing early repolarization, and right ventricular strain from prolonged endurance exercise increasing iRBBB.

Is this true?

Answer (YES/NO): NO